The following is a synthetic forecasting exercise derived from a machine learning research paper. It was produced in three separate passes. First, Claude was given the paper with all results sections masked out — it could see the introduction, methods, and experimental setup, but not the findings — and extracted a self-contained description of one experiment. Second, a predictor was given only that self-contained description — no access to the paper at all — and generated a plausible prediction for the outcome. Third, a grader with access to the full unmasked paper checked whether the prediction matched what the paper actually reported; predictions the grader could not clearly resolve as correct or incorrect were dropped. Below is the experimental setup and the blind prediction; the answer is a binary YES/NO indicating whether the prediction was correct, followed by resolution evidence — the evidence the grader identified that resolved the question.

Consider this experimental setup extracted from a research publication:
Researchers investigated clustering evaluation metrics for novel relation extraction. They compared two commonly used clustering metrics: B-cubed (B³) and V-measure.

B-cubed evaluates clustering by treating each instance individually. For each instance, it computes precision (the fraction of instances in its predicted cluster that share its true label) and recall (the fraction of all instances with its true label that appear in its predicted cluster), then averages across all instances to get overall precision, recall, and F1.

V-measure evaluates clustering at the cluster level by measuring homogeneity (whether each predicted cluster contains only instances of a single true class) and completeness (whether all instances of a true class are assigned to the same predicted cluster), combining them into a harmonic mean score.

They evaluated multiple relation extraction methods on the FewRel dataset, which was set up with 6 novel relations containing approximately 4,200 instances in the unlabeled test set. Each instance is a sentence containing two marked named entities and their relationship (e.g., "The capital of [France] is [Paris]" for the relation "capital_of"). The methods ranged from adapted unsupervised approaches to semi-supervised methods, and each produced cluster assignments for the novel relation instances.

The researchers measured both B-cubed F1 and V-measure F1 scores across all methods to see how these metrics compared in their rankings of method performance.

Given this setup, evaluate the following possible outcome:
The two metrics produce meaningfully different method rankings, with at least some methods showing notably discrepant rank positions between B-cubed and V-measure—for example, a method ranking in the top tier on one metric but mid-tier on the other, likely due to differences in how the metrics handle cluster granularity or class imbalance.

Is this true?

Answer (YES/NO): NO